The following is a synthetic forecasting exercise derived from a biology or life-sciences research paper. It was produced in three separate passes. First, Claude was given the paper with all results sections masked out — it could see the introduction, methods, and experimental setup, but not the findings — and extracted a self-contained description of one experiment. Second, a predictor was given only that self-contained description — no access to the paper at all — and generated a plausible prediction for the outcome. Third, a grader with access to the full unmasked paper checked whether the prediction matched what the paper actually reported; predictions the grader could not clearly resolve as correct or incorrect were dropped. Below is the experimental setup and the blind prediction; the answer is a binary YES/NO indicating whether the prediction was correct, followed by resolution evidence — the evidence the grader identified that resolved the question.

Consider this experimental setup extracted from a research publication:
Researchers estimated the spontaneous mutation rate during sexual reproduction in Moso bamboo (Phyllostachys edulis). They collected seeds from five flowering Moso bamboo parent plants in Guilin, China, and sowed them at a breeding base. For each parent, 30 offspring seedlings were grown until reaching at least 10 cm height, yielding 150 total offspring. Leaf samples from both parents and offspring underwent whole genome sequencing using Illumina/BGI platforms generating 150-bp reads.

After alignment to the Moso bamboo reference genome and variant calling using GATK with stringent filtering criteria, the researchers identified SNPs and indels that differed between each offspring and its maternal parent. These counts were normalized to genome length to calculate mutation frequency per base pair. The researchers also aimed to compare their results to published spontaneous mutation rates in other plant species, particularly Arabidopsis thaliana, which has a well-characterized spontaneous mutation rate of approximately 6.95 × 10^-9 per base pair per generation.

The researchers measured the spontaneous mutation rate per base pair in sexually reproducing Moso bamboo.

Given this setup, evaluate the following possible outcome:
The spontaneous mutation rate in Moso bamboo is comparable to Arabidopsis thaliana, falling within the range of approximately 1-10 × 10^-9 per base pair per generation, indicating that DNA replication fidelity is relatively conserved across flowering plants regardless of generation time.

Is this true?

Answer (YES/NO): NO